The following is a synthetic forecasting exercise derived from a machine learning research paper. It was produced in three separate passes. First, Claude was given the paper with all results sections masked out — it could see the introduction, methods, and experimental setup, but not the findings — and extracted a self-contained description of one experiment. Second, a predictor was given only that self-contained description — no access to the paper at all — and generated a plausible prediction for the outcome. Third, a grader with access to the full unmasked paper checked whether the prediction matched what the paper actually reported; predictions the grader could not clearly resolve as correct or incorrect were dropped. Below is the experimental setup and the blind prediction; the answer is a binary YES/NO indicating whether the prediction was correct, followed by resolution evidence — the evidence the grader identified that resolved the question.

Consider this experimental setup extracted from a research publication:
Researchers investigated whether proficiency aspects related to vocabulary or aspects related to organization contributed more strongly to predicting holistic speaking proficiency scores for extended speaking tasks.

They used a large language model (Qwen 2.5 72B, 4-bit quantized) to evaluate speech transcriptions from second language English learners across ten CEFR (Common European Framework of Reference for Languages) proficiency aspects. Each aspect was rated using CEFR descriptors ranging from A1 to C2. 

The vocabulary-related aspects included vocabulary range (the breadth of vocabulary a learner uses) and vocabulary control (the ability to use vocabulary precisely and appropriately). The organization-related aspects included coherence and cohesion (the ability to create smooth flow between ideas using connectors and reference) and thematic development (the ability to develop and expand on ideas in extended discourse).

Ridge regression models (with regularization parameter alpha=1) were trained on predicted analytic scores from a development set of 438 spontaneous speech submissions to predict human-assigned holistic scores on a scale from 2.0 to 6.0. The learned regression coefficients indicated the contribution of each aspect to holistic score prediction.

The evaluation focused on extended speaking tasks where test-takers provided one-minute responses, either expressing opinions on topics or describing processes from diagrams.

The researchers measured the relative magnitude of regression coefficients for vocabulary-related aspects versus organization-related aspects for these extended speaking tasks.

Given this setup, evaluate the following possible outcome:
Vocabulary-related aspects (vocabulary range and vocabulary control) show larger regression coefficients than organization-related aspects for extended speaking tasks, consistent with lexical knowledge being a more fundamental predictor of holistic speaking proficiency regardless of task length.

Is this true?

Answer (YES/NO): NO